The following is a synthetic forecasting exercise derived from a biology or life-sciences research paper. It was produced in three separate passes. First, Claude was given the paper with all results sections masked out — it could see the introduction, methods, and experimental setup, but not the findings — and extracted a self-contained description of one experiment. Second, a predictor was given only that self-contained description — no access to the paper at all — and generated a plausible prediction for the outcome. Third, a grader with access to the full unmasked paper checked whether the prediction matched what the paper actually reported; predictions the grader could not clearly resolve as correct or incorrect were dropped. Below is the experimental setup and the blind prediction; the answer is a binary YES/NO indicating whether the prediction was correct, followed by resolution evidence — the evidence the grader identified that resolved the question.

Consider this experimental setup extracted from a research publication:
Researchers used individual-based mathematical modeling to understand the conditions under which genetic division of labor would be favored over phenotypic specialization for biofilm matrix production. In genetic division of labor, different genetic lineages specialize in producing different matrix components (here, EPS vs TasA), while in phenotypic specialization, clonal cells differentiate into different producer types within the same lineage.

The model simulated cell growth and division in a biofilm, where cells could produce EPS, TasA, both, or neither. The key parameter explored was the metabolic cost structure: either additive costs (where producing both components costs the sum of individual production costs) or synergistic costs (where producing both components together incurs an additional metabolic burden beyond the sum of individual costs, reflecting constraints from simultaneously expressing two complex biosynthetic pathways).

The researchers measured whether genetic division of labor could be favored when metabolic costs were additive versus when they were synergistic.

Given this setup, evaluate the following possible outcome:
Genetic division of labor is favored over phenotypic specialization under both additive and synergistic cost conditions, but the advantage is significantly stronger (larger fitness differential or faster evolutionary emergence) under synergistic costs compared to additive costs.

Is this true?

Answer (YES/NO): NO